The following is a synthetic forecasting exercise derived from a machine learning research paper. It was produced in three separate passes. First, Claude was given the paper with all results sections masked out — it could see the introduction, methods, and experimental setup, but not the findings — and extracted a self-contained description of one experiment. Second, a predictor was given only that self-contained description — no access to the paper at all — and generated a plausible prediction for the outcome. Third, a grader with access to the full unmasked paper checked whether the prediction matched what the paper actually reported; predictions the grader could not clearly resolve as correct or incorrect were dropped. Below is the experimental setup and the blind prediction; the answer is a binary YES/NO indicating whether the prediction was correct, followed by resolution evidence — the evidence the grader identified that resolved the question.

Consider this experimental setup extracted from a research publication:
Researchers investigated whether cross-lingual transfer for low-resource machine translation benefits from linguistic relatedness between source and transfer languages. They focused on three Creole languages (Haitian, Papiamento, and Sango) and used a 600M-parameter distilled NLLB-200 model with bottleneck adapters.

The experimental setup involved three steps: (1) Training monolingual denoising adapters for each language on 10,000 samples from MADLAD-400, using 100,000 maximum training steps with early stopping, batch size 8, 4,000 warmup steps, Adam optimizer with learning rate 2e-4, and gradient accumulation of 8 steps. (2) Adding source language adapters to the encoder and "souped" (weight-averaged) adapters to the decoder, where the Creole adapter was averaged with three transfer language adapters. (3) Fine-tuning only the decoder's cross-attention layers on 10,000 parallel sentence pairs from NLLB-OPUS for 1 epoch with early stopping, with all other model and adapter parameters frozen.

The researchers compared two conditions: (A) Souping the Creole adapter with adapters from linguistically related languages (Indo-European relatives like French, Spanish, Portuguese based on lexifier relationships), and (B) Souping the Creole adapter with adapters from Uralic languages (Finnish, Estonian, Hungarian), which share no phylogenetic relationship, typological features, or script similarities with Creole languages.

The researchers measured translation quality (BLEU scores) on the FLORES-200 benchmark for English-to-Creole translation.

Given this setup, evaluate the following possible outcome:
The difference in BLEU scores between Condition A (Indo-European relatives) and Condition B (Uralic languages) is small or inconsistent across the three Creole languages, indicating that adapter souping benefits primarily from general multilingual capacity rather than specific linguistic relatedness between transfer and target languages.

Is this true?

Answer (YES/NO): YES